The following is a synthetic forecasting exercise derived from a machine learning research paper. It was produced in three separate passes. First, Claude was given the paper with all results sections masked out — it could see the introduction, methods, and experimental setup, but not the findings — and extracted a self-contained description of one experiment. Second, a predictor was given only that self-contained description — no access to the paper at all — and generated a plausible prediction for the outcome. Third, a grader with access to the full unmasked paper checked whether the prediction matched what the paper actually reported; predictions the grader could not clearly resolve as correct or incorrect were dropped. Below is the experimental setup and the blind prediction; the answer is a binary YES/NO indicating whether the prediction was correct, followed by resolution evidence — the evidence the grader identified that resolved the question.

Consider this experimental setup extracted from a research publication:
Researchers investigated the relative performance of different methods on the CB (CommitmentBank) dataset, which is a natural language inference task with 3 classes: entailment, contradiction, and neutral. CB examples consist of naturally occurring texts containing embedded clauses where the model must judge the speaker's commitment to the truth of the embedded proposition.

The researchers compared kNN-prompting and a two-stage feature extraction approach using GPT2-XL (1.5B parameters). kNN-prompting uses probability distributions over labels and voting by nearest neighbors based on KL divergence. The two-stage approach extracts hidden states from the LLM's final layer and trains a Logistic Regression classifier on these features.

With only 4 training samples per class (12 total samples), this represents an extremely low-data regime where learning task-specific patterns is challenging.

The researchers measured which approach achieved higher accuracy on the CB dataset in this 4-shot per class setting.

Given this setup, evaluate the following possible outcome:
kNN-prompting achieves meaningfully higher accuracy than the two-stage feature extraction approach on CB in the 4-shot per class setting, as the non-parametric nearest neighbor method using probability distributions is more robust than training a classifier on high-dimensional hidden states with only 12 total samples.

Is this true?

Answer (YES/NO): NO